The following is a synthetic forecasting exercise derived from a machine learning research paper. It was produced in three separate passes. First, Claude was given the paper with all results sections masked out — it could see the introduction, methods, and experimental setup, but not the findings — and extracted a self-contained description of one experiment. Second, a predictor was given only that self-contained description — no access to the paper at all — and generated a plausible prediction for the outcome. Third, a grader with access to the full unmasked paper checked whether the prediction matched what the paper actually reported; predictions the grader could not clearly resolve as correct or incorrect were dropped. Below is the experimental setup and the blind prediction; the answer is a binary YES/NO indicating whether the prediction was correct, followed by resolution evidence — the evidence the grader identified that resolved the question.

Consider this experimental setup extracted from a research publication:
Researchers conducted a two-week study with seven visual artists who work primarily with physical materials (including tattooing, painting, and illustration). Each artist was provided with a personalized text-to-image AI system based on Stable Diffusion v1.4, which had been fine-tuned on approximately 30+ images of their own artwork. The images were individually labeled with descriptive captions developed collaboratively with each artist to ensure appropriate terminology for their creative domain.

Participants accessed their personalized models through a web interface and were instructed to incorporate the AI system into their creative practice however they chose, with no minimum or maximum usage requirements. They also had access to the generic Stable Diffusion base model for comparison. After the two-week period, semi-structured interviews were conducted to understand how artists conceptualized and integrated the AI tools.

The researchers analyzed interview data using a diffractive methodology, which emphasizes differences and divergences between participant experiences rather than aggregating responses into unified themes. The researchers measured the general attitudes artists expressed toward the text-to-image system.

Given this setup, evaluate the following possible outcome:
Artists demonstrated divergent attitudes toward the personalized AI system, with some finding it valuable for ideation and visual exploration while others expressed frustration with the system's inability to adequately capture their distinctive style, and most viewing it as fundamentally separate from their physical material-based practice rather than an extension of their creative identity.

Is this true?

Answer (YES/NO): NO